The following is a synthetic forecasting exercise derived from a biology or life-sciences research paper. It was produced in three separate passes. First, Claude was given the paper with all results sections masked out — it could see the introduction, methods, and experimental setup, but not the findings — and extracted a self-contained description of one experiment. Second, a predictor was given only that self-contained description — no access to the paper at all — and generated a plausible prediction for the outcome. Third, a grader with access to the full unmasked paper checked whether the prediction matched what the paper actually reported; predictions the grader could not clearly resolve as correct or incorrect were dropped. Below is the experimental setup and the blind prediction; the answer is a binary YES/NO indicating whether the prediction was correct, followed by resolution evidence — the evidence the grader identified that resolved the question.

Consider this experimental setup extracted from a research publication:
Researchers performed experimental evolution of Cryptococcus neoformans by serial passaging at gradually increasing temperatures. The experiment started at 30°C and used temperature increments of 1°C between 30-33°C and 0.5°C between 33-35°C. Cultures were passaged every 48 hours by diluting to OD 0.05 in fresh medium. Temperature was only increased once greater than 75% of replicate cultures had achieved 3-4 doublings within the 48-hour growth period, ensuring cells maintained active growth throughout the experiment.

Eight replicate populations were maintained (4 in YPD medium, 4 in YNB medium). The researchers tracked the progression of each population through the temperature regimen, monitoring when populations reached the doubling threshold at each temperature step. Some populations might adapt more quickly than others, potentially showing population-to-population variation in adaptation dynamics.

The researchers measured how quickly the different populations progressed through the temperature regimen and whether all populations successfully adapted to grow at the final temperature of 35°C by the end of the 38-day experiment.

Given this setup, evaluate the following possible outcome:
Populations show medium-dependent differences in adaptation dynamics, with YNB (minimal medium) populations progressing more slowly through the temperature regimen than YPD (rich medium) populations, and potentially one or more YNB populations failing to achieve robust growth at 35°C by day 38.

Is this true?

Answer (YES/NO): NO